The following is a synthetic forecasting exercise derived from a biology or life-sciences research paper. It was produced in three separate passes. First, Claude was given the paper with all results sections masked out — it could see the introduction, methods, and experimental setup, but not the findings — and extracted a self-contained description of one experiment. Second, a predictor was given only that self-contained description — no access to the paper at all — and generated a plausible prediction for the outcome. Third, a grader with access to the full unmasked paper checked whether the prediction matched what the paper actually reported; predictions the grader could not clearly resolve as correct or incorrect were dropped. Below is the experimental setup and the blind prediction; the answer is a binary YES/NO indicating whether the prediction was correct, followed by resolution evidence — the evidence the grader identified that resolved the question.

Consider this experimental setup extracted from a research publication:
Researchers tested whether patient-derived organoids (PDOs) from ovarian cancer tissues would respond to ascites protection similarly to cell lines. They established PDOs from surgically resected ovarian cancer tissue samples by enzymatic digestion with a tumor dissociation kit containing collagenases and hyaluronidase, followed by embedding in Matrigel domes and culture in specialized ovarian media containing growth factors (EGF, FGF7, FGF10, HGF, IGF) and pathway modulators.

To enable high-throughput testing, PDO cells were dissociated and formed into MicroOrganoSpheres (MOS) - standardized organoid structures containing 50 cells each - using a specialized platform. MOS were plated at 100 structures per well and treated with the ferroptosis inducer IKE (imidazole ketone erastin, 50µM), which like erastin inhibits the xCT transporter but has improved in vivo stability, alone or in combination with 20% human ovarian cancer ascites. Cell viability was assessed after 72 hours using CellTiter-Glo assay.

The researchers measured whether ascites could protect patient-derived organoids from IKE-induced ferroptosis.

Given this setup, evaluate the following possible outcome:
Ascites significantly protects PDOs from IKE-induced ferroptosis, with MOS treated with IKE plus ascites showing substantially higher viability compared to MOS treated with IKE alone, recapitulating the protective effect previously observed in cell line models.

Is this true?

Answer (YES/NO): YES